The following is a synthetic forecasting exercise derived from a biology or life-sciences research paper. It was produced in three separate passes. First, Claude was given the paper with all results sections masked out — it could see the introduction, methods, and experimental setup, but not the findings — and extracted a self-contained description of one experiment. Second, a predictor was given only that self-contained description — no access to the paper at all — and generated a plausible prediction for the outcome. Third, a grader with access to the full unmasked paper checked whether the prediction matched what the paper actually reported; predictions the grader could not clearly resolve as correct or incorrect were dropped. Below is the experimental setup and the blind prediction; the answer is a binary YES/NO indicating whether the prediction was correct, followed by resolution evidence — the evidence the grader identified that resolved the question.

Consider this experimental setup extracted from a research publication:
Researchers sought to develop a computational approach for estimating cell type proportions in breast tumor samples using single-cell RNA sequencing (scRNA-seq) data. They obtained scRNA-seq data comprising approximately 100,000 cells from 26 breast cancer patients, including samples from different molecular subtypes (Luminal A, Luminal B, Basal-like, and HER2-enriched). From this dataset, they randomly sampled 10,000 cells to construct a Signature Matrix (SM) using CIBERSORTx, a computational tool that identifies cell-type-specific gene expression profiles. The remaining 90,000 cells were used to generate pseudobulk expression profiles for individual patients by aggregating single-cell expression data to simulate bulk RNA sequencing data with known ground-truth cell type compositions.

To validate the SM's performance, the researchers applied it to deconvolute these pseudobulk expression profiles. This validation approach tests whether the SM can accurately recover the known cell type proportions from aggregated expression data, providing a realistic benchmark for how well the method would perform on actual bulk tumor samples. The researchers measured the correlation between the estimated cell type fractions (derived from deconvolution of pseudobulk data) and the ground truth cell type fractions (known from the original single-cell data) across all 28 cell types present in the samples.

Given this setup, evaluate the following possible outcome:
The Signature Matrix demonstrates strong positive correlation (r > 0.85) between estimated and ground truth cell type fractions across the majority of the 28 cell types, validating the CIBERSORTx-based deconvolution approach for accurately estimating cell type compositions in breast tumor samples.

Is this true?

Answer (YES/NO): NO